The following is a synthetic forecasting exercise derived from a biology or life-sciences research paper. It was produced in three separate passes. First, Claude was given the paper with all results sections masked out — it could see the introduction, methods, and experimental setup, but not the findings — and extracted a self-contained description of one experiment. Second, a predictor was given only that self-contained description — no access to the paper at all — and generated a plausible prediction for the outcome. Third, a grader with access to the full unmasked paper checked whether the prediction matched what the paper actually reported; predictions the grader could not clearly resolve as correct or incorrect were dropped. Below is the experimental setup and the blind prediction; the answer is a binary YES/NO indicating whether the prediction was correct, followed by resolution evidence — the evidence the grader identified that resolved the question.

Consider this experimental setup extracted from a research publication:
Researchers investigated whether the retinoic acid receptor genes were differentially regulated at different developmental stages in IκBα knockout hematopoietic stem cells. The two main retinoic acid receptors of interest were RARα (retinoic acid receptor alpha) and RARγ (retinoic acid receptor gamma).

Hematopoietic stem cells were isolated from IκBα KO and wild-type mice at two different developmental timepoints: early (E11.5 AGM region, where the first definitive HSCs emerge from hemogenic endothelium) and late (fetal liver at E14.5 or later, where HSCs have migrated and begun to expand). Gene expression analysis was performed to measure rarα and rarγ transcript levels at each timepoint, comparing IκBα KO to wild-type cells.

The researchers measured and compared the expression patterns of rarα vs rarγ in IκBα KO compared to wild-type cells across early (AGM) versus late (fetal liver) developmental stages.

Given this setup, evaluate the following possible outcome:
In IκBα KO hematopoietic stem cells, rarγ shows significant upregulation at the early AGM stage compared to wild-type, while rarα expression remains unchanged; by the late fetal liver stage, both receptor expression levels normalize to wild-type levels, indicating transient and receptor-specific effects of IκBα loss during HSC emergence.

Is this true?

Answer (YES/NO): NO